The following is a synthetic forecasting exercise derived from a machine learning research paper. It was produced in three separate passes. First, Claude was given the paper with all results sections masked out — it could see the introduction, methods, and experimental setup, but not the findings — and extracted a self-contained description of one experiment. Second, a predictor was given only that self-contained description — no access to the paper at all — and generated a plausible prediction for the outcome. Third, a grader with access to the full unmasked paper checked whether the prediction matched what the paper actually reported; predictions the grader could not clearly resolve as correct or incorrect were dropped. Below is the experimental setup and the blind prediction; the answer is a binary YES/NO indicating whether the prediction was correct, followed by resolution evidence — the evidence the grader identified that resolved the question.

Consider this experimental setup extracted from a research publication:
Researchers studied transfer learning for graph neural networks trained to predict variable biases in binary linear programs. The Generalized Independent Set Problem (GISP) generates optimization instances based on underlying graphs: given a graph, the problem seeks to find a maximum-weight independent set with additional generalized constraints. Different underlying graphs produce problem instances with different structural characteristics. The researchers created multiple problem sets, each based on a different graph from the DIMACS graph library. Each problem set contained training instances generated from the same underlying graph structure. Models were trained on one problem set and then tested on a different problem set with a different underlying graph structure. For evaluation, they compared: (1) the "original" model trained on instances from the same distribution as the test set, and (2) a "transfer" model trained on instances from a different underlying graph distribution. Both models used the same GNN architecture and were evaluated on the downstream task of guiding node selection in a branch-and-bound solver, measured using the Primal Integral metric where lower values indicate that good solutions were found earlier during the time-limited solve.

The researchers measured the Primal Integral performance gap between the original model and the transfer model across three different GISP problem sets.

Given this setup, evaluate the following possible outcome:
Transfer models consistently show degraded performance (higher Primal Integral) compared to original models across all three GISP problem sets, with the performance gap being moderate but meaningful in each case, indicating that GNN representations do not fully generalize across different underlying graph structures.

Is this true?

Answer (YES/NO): NO